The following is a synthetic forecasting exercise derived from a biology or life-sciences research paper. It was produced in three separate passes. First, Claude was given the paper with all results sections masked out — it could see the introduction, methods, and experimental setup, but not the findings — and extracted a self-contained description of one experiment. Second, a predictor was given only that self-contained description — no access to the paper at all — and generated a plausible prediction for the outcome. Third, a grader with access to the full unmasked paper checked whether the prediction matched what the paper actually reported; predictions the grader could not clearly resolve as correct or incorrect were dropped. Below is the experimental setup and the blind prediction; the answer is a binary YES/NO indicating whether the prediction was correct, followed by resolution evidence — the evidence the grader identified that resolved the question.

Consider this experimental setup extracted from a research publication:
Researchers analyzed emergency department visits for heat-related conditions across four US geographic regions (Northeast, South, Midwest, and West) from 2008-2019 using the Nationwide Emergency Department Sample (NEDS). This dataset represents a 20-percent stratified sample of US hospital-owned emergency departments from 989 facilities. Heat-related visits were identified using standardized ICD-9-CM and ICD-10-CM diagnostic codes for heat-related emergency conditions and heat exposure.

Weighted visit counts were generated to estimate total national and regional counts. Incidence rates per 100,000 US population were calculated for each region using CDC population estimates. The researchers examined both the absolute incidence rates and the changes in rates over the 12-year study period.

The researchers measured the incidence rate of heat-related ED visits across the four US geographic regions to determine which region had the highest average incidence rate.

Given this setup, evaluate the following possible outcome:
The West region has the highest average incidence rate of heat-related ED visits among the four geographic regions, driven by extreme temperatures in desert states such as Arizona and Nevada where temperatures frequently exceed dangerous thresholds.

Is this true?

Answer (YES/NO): NO